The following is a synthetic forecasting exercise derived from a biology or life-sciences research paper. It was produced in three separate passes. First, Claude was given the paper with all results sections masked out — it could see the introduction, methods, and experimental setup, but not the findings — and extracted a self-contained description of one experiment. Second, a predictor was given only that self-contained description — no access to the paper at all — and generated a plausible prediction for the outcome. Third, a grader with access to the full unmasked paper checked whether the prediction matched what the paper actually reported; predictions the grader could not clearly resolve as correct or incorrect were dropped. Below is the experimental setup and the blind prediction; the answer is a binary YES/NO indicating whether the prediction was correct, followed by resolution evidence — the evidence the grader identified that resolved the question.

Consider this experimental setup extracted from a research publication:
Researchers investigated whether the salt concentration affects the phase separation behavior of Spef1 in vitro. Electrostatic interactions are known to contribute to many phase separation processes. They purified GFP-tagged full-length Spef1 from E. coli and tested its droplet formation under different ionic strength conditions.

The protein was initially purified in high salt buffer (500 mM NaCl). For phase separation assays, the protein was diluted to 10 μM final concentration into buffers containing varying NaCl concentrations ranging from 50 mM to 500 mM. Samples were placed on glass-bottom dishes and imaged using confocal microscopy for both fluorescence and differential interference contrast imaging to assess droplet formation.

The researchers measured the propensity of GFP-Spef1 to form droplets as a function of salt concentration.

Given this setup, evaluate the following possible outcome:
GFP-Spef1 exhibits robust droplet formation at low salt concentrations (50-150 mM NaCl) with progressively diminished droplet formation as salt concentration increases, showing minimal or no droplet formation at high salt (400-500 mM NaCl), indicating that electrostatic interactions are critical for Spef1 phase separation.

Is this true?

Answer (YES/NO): YES